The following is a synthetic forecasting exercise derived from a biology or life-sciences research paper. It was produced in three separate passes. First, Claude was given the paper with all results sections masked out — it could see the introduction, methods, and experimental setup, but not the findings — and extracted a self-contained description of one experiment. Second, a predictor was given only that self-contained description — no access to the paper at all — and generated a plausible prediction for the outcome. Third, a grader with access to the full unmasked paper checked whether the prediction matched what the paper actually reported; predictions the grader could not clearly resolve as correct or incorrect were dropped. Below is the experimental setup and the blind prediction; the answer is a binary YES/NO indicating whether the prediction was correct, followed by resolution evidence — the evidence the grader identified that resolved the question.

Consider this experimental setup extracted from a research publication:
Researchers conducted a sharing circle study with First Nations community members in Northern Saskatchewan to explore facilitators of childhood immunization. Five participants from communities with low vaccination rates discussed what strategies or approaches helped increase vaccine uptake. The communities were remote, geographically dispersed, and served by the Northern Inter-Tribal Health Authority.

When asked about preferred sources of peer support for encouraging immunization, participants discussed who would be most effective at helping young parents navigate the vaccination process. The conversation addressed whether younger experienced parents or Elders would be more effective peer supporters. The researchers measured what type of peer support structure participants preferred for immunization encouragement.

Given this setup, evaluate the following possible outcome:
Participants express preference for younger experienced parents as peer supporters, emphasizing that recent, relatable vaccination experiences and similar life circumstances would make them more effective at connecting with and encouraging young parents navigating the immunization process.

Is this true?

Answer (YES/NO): YES